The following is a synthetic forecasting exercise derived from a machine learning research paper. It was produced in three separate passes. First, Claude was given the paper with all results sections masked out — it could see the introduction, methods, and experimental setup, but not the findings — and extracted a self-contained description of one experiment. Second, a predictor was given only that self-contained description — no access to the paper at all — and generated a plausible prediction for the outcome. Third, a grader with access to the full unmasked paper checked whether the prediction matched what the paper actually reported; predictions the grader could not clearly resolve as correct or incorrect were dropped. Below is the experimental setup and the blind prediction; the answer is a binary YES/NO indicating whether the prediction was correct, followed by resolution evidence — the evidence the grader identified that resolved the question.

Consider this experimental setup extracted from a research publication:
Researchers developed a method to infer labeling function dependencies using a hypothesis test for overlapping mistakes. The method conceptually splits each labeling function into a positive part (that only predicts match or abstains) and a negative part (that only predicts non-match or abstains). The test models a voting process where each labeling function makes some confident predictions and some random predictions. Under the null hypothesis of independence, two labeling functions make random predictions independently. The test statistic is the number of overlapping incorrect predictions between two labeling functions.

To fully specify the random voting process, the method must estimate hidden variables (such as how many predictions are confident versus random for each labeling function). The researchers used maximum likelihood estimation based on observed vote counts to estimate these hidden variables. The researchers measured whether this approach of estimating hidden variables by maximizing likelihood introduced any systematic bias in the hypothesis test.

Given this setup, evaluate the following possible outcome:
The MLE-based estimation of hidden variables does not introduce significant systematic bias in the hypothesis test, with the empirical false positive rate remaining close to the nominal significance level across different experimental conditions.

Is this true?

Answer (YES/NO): NO